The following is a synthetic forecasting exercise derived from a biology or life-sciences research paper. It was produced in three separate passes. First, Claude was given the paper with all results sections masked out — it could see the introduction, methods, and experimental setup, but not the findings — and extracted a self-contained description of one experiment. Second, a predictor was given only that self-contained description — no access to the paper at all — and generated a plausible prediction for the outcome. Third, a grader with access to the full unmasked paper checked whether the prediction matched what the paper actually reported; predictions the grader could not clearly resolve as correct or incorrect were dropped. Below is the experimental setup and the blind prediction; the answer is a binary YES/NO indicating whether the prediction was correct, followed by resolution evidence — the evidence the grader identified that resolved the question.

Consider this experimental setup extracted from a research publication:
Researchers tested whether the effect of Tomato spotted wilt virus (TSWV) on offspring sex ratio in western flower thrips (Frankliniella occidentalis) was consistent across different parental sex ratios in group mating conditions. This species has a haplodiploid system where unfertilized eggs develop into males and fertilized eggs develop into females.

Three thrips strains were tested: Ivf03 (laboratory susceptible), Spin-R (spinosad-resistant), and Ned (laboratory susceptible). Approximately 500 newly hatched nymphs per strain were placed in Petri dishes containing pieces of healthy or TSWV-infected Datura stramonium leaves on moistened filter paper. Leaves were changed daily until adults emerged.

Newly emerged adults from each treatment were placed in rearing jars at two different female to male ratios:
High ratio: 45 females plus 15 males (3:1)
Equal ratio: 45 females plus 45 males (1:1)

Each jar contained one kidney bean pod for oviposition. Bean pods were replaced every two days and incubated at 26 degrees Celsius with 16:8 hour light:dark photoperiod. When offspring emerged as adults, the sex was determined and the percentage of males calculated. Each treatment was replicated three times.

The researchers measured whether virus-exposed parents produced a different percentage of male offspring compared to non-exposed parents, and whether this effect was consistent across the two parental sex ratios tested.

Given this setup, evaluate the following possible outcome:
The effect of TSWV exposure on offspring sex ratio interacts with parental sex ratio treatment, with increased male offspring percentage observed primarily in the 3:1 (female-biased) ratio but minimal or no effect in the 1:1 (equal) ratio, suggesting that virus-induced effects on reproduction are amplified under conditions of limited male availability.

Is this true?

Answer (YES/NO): NO